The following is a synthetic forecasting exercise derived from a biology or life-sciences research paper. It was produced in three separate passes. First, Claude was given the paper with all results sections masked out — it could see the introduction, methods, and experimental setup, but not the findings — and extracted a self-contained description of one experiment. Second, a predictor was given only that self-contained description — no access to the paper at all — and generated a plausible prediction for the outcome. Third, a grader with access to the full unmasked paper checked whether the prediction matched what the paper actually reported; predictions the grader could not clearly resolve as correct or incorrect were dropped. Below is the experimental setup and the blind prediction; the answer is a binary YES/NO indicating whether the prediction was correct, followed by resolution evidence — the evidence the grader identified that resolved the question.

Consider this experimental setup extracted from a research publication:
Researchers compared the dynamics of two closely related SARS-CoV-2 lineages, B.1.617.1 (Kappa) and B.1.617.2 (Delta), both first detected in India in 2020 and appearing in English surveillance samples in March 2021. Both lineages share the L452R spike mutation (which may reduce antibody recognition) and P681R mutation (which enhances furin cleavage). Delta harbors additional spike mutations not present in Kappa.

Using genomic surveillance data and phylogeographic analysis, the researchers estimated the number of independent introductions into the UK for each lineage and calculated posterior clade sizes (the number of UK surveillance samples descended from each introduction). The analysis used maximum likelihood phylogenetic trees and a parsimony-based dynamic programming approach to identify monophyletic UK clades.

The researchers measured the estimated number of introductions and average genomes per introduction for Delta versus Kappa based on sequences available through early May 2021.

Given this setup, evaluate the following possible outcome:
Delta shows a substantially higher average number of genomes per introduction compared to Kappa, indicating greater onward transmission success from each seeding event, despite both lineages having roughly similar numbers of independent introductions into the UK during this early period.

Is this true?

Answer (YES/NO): YES